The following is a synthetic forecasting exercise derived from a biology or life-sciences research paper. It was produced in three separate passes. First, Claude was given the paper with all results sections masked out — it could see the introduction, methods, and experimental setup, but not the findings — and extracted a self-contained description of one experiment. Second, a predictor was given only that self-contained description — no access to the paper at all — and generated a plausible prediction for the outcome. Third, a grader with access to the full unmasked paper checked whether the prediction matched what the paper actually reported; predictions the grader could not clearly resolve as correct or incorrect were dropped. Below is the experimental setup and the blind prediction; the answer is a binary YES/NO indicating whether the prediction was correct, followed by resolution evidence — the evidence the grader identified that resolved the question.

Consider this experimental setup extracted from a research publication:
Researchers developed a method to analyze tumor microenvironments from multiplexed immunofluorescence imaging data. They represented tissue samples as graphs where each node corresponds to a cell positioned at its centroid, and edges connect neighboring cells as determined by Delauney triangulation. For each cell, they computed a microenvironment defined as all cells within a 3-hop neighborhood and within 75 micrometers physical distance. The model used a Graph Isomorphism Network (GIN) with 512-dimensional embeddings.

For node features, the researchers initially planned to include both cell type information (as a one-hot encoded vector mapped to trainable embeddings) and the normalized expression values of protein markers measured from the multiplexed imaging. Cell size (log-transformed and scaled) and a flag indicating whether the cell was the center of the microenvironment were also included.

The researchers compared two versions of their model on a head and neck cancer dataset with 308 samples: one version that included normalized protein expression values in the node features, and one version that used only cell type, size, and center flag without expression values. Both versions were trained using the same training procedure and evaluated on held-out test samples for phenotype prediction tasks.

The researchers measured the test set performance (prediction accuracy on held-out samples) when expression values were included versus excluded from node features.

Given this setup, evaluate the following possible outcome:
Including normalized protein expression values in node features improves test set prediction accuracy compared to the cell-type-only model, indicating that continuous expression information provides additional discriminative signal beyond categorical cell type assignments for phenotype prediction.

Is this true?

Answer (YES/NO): NO